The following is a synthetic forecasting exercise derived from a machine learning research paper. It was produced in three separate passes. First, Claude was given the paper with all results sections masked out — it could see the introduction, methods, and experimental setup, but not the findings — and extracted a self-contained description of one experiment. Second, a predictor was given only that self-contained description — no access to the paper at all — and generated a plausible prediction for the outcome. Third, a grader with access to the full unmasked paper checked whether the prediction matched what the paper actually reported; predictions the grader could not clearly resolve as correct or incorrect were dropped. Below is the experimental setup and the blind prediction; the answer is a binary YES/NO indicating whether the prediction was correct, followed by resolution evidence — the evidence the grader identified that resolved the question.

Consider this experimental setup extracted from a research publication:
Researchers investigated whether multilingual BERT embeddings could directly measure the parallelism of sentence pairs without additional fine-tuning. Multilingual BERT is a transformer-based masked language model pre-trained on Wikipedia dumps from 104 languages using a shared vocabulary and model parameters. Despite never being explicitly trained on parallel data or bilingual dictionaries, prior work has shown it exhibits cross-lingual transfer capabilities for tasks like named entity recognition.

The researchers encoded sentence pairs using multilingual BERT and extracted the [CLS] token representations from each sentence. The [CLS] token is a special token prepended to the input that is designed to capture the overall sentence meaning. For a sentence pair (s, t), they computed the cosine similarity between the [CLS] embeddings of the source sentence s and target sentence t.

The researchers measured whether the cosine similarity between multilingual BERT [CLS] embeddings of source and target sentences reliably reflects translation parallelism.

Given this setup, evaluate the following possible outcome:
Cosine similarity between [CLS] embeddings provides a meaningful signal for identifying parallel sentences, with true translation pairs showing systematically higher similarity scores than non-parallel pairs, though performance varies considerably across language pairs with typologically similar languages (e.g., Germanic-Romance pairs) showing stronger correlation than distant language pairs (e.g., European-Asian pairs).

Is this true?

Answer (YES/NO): NO